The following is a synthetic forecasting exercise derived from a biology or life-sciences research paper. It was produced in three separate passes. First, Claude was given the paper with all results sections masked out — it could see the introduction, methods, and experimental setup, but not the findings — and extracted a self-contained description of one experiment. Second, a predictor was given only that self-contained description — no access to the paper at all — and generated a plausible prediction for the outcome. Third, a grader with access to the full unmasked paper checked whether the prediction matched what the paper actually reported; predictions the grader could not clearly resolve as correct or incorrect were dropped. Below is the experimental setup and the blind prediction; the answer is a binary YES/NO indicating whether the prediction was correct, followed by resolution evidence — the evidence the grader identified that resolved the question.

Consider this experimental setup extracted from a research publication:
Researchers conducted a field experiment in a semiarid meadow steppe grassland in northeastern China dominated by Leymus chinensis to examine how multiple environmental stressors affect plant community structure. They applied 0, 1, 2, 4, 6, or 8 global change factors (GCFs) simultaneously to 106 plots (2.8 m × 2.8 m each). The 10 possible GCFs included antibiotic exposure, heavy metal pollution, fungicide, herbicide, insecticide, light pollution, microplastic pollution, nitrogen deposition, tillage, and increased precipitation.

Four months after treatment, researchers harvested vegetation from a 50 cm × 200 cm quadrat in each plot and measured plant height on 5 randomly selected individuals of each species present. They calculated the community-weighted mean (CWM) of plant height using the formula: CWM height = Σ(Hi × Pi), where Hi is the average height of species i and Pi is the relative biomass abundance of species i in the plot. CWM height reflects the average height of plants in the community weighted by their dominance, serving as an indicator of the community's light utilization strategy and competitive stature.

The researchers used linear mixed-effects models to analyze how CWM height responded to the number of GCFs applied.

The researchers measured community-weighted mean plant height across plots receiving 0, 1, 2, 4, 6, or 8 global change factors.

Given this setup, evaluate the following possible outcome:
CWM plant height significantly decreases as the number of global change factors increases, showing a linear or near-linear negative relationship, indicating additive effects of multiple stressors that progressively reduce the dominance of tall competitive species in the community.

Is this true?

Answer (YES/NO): NO